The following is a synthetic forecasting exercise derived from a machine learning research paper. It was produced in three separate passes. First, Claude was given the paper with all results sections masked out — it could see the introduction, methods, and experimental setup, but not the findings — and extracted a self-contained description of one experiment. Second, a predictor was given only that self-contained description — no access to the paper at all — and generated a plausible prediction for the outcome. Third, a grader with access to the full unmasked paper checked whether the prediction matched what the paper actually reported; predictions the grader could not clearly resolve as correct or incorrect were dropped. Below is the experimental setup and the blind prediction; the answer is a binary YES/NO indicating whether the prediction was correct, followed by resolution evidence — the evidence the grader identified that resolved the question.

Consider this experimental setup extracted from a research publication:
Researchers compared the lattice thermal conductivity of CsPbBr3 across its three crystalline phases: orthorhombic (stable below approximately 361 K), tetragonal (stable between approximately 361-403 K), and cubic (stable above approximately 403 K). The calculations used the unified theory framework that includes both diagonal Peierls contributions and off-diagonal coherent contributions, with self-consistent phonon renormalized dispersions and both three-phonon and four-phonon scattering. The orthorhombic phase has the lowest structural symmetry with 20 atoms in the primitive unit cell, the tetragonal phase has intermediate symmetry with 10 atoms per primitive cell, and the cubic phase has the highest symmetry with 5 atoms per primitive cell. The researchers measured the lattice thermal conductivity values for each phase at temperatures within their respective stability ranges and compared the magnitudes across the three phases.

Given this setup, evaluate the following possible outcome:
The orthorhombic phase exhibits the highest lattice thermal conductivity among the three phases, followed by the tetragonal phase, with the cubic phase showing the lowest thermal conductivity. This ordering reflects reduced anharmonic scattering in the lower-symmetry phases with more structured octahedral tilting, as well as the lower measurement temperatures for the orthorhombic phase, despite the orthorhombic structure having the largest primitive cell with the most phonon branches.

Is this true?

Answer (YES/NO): NO